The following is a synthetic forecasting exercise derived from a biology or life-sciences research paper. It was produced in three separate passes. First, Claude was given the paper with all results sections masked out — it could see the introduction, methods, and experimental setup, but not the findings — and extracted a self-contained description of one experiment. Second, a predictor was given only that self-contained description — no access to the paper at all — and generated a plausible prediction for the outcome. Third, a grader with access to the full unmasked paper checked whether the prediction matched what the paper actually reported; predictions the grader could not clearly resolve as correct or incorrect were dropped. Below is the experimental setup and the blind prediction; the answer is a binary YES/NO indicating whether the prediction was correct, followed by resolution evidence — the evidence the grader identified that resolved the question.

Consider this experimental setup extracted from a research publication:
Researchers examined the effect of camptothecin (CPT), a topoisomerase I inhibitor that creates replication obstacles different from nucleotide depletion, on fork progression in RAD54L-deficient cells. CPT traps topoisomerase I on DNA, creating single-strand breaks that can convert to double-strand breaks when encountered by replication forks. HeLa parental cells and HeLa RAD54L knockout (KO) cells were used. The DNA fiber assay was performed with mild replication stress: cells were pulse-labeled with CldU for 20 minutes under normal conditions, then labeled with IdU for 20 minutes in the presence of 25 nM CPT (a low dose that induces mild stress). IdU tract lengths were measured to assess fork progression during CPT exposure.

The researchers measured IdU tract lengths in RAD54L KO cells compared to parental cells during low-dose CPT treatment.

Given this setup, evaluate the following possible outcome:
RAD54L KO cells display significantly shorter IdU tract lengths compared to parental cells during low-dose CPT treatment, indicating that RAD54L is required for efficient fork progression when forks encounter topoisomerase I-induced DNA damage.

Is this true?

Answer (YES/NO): NO